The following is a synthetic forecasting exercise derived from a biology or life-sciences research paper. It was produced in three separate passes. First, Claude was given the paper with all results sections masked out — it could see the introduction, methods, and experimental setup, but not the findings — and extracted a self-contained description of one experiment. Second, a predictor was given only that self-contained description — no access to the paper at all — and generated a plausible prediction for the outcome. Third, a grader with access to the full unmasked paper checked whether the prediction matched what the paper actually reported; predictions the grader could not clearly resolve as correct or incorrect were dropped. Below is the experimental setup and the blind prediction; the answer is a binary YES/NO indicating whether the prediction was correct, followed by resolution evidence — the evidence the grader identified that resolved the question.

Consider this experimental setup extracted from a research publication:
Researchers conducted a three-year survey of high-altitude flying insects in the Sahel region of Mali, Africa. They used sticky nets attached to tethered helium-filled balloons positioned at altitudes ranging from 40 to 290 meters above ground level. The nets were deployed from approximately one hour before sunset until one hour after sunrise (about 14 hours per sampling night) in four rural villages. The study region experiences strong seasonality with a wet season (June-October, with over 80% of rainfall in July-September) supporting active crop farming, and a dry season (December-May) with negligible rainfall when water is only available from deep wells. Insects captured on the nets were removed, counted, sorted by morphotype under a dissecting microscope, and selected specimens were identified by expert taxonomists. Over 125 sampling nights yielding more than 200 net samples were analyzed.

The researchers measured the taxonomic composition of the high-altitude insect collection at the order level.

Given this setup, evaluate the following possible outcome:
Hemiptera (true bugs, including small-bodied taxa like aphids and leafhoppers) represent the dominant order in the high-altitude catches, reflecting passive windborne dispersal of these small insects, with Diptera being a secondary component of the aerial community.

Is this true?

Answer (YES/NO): NO